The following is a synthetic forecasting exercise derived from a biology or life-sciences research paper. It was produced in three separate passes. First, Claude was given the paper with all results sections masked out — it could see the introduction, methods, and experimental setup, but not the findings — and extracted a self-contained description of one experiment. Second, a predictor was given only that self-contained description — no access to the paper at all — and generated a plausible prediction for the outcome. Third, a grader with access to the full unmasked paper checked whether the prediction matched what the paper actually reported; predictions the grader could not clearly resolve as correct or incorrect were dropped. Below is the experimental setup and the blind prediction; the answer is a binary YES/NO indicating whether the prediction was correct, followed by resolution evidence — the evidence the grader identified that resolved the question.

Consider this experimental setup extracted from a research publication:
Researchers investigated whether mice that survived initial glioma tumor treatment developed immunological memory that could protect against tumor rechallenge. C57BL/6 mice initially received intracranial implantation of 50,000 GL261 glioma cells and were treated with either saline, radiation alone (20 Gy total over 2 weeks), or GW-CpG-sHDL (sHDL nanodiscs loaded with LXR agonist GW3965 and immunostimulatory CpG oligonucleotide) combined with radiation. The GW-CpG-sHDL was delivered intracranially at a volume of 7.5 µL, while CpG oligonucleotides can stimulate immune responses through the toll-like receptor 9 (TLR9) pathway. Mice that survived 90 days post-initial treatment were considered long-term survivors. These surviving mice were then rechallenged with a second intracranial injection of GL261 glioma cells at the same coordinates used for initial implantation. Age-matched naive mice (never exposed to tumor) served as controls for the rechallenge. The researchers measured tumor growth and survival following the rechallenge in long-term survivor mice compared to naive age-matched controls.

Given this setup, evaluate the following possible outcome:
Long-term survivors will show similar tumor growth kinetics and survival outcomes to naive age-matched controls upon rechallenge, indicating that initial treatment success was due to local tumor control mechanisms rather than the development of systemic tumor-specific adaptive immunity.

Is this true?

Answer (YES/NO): NO